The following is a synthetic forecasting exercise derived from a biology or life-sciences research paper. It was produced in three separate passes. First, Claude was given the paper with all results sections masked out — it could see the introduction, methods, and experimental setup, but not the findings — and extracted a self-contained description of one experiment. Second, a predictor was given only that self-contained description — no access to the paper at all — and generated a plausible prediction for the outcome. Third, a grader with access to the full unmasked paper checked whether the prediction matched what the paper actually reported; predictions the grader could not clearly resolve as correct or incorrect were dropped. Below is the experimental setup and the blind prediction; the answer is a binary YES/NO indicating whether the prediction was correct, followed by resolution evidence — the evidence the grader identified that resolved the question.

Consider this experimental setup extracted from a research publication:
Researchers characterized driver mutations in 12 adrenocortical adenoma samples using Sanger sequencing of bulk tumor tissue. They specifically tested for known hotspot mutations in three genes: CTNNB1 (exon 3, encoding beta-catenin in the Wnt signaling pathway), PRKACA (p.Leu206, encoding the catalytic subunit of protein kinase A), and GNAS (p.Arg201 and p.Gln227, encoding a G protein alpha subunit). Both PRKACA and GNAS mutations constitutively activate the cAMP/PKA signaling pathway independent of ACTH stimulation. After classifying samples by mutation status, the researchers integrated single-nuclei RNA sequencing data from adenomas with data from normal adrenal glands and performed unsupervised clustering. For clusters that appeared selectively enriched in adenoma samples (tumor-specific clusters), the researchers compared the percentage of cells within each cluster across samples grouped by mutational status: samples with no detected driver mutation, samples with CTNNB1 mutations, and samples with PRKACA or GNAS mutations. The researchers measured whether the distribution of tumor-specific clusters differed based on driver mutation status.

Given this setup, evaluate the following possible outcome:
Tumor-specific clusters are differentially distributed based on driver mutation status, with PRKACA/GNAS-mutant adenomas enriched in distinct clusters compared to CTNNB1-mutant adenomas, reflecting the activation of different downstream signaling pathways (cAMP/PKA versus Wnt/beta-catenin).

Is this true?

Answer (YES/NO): YES